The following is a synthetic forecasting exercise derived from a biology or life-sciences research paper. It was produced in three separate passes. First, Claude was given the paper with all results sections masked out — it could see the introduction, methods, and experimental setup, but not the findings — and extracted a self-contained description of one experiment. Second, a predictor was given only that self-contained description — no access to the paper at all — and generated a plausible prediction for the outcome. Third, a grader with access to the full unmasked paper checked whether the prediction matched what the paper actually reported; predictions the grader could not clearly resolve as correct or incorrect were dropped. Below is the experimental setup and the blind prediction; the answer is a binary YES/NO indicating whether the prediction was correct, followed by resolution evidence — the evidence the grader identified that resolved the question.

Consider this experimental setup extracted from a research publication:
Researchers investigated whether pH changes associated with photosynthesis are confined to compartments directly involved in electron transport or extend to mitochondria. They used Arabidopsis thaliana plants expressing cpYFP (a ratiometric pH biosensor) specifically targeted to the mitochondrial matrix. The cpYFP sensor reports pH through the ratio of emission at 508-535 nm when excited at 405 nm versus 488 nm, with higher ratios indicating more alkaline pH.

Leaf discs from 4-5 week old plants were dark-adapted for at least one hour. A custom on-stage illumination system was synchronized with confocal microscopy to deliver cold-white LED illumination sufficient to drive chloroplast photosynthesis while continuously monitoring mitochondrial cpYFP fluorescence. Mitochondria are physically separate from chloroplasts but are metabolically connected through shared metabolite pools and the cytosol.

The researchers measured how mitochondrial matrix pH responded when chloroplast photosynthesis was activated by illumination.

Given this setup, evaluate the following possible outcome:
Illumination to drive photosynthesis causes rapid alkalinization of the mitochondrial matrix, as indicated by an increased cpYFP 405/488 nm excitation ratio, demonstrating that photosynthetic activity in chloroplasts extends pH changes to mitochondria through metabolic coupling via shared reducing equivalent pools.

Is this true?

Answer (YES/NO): NO